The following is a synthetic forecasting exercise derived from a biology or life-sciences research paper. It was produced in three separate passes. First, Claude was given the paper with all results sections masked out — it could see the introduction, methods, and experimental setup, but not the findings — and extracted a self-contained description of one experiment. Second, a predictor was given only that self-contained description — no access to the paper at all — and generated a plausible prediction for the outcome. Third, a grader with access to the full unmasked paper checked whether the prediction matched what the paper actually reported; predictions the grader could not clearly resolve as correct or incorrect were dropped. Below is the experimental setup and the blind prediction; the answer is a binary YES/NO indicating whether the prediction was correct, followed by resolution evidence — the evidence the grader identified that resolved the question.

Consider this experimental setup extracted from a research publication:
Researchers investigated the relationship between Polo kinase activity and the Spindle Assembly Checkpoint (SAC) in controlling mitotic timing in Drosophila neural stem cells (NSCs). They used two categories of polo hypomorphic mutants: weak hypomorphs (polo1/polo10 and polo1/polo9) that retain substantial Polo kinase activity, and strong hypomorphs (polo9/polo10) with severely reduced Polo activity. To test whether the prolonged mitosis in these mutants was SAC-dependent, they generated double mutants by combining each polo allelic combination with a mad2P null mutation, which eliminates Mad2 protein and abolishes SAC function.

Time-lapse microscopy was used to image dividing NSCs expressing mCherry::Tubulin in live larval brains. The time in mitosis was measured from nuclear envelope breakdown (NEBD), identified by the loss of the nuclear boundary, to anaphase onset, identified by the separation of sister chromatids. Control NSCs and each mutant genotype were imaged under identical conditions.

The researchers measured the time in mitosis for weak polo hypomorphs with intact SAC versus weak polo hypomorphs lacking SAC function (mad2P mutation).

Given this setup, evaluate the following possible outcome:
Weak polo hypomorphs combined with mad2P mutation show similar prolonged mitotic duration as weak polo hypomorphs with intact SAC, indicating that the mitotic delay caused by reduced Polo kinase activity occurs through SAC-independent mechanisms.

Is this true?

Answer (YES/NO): YES